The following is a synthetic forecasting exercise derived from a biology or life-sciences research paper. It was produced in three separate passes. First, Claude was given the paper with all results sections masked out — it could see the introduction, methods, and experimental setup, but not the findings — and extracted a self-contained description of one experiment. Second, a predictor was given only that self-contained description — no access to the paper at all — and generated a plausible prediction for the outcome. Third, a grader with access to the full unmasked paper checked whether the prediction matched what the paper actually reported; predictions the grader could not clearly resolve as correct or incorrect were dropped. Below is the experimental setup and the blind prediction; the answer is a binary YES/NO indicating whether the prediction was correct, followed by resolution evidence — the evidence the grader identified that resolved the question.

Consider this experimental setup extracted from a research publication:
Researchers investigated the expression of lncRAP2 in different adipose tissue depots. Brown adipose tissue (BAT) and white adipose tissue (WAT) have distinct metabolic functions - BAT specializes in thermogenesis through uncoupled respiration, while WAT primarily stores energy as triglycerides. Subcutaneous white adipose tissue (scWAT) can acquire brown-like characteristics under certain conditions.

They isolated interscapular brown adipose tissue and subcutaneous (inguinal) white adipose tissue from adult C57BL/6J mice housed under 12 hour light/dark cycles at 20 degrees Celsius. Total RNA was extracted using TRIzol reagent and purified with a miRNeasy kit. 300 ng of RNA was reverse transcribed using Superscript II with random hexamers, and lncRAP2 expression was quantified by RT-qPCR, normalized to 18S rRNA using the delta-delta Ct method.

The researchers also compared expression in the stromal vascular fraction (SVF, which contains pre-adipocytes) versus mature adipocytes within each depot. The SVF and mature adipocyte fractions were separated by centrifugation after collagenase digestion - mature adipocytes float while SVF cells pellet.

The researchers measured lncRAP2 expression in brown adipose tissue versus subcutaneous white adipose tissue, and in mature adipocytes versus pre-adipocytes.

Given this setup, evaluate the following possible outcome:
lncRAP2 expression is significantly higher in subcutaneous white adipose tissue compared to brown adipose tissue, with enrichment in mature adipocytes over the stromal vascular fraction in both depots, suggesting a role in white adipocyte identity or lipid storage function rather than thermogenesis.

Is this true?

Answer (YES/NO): YES